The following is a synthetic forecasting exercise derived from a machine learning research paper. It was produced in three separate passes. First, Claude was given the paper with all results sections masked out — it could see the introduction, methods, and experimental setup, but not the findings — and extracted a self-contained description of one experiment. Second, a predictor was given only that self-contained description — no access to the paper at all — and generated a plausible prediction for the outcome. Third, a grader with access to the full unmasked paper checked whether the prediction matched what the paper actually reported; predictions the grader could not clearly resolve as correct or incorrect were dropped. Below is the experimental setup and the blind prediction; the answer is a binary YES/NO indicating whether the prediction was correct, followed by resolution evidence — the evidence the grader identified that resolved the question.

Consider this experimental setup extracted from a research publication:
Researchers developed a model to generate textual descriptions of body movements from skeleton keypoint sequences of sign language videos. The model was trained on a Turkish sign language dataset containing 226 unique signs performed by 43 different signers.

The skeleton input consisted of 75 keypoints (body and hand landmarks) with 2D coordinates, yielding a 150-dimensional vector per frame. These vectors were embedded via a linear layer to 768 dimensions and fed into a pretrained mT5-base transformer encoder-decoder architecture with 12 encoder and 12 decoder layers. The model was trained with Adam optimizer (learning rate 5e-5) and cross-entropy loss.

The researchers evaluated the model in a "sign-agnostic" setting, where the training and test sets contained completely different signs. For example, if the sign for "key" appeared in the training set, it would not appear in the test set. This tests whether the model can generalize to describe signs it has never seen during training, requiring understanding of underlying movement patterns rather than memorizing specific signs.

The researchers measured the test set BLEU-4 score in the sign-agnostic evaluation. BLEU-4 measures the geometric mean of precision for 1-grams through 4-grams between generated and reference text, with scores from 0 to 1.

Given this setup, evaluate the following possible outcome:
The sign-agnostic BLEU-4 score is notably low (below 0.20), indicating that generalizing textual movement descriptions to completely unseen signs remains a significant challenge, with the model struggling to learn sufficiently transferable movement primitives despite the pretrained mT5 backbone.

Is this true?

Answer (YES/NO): YES